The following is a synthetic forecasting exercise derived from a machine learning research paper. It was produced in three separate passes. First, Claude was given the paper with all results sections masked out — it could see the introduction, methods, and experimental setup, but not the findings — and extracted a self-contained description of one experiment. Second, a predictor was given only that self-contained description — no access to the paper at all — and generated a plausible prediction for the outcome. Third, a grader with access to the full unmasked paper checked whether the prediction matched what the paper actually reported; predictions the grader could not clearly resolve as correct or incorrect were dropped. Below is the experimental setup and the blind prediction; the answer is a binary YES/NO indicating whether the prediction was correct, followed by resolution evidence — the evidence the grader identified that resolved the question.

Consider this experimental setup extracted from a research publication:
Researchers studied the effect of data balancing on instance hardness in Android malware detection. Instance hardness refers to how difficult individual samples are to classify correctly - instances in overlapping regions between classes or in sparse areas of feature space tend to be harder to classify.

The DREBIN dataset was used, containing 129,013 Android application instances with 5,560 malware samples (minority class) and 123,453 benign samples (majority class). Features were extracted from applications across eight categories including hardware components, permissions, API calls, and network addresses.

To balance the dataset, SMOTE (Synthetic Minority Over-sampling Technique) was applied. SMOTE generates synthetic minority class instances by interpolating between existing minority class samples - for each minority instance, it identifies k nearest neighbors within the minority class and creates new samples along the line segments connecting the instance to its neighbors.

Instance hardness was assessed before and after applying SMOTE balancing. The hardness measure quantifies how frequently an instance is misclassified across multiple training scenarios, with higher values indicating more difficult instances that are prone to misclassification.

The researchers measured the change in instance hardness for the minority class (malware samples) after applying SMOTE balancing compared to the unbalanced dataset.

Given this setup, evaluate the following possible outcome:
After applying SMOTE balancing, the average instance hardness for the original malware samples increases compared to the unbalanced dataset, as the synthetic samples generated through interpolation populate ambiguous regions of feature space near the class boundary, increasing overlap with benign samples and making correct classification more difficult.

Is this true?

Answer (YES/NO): NO